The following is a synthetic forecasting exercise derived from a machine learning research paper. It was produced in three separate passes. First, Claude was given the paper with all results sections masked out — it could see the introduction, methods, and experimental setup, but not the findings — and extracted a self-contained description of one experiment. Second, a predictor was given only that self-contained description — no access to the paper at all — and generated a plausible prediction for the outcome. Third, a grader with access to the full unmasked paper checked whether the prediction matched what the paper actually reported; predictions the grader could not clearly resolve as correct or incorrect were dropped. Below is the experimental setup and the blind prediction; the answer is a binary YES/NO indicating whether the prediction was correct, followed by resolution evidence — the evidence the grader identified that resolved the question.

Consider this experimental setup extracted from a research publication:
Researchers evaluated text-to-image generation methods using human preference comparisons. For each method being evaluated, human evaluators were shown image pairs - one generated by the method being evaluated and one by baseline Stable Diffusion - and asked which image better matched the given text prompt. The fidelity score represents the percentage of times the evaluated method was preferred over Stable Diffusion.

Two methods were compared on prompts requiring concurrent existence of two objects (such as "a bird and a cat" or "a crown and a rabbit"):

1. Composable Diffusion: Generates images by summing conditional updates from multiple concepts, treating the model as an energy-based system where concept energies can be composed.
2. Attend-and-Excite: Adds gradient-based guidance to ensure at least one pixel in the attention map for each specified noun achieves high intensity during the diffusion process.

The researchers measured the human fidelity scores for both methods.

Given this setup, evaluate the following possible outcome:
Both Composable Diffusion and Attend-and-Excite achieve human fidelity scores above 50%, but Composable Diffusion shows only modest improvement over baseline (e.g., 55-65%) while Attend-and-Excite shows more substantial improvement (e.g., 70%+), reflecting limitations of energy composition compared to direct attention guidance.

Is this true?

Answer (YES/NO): NO